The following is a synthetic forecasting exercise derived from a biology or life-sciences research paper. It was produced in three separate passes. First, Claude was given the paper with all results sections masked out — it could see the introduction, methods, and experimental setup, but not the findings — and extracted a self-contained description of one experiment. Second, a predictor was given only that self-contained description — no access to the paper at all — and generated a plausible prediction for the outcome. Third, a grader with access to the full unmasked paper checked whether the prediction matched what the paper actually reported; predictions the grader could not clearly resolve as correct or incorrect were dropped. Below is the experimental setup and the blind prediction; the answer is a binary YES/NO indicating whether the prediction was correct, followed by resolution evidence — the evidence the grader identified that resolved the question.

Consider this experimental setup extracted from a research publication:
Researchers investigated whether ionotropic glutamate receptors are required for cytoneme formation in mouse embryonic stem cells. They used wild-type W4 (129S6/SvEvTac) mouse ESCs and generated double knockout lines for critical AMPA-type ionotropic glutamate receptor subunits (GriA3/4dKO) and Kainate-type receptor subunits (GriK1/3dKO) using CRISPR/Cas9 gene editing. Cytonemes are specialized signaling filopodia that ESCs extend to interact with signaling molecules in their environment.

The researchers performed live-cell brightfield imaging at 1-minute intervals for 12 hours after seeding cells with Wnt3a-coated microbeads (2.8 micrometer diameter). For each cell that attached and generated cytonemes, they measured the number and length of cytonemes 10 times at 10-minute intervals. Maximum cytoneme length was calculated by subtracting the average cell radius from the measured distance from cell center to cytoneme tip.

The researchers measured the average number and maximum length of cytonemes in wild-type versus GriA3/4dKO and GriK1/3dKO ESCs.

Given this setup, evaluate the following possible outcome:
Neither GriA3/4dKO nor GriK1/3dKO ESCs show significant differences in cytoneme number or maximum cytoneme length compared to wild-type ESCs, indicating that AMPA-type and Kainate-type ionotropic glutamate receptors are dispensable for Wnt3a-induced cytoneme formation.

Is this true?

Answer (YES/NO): YES